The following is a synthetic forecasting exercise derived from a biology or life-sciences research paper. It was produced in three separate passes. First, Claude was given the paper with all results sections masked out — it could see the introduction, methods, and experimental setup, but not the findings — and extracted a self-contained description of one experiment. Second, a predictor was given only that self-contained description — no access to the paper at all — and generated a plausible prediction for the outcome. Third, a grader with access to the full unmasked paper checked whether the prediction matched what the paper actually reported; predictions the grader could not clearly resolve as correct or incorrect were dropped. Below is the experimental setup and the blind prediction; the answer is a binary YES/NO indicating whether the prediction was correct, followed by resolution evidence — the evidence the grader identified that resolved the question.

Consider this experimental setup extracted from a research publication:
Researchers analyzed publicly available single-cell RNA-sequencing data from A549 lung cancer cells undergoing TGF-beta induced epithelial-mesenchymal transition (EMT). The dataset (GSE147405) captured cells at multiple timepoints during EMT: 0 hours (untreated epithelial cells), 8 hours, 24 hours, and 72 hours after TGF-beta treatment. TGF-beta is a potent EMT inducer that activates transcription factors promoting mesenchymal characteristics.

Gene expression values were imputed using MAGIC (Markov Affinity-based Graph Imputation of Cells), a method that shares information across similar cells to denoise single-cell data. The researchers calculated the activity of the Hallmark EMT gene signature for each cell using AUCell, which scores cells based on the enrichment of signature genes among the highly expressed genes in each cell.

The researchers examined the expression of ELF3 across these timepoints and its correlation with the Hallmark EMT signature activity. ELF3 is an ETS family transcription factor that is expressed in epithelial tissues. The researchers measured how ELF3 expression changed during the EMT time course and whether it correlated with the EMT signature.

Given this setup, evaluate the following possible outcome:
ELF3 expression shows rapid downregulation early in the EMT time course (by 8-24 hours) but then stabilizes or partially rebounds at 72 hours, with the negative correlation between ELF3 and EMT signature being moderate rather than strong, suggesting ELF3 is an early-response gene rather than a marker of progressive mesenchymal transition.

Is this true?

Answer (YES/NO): NO